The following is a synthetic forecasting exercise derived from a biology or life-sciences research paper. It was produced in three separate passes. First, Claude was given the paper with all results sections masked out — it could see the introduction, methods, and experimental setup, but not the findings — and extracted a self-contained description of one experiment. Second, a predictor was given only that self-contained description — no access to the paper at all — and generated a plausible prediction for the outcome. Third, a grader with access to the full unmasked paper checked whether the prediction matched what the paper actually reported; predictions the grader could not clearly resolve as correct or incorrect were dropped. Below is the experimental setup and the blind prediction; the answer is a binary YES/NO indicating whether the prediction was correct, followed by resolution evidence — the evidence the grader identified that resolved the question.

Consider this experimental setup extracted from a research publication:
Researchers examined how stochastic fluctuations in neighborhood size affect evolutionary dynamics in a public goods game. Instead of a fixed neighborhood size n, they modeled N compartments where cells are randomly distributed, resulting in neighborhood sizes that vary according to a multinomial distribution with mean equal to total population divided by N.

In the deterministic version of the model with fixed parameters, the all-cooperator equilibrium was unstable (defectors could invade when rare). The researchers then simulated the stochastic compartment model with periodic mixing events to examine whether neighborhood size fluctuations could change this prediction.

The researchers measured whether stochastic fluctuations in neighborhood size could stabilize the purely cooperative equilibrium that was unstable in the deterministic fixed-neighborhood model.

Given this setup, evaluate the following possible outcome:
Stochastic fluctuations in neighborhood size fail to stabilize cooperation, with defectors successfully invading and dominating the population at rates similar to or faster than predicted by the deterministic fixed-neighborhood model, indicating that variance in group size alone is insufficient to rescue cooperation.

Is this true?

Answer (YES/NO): NO